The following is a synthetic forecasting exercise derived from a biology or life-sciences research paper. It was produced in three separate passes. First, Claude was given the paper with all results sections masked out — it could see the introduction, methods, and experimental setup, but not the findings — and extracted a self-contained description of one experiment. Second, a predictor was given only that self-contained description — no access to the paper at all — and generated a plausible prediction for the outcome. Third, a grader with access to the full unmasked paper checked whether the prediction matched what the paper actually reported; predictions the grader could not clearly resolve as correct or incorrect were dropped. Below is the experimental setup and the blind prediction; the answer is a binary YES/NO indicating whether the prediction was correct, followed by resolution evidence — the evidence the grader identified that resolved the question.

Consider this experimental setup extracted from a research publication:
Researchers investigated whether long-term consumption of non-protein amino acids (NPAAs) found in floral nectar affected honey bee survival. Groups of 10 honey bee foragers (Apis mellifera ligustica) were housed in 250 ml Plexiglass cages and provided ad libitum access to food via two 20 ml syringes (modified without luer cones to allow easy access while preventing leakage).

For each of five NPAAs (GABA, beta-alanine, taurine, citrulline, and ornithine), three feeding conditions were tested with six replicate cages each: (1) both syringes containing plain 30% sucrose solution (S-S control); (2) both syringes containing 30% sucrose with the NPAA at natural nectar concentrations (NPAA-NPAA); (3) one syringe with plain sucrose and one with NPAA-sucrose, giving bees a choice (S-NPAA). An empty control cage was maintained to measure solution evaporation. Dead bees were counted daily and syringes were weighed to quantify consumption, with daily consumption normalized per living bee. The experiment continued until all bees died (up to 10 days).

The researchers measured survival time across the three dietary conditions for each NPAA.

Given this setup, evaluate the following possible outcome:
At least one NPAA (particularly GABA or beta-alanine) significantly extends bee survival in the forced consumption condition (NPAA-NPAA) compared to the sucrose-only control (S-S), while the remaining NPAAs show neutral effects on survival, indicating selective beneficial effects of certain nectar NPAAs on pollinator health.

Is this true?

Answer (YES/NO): NO